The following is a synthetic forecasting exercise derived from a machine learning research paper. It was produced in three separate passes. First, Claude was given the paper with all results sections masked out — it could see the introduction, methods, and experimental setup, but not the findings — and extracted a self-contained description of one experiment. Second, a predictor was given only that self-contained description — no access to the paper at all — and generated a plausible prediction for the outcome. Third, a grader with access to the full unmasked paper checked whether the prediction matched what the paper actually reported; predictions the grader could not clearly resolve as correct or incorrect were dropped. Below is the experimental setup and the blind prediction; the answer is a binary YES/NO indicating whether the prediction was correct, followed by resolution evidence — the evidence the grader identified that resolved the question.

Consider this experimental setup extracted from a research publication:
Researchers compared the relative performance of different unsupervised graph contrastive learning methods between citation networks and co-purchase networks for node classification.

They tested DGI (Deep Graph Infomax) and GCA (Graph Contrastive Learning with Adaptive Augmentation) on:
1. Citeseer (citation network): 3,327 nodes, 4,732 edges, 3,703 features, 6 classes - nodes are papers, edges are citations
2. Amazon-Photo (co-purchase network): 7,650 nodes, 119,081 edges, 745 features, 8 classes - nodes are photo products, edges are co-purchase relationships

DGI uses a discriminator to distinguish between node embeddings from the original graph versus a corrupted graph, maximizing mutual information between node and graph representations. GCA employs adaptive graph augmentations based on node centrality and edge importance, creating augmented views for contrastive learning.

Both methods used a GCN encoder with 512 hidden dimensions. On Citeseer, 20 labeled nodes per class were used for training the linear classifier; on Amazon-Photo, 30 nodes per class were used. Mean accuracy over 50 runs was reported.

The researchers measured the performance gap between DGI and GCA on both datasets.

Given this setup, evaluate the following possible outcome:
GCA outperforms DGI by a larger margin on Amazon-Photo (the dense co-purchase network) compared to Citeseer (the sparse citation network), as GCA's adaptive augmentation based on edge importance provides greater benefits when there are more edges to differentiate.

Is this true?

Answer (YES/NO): YES